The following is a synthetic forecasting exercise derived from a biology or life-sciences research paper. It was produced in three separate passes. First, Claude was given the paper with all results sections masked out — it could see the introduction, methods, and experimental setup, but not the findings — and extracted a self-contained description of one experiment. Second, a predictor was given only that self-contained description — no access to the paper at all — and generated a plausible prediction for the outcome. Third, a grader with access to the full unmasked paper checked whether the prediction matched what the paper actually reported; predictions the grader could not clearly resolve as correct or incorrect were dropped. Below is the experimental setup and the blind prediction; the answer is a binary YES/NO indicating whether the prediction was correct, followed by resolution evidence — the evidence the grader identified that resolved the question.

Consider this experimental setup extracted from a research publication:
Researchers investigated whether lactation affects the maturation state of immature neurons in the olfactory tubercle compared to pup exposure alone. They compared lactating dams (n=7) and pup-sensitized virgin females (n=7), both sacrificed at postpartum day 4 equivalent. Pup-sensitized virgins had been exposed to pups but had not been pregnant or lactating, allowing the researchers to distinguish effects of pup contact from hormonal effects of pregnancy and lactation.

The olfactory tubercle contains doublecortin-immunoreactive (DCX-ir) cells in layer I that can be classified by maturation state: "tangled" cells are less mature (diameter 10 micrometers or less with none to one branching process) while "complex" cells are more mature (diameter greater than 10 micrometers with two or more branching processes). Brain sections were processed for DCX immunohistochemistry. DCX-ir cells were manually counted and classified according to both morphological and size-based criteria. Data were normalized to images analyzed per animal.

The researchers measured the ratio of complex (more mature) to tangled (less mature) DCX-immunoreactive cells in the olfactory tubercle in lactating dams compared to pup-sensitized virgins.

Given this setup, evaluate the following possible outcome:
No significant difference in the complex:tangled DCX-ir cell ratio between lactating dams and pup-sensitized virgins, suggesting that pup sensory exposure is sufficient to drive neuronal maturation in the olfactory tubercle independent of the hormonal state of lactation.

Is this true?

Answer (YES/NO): YES